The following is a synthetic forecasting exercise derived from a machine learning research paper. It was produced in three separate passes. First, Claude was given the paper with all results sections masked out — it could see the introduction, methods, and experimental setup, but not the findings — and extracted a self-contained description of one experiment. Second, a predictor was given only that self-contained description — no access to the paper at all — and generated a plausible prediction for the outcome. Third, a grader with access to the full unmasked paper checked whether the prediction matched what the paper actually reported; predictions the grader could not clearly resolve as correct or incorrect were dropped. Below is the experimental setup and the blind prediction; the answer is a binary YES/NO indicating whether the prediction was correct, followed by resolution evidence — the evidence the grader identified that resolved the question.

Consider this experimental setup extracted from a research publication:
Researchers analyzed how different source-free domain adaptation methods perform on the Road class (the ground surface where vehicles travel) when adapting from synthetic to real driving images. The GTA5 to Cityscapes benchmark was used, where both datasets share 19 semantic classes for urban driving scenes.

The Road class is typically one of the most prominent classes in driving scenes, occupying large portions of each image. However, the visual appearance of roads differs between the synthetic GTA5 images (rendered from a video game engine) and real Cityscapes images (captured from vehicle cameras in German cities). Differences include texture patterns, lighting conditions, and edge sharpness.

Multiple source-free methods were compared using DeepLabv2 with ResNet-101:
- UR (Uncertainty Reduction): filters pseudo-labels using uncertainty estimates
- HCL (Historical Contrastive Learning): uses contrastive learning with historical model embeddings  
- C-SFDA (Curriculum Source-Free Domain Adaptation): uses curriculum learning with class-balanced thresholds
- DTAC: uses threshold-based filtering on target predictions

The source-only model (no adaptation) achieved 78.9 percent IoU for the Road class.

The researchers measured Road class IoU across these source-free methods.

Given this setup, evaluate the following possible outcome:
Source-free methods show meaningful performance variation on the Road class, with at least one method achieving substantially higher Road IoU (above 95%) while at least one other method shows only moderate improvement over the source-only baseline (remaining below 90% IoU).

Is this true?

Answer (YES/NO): NO